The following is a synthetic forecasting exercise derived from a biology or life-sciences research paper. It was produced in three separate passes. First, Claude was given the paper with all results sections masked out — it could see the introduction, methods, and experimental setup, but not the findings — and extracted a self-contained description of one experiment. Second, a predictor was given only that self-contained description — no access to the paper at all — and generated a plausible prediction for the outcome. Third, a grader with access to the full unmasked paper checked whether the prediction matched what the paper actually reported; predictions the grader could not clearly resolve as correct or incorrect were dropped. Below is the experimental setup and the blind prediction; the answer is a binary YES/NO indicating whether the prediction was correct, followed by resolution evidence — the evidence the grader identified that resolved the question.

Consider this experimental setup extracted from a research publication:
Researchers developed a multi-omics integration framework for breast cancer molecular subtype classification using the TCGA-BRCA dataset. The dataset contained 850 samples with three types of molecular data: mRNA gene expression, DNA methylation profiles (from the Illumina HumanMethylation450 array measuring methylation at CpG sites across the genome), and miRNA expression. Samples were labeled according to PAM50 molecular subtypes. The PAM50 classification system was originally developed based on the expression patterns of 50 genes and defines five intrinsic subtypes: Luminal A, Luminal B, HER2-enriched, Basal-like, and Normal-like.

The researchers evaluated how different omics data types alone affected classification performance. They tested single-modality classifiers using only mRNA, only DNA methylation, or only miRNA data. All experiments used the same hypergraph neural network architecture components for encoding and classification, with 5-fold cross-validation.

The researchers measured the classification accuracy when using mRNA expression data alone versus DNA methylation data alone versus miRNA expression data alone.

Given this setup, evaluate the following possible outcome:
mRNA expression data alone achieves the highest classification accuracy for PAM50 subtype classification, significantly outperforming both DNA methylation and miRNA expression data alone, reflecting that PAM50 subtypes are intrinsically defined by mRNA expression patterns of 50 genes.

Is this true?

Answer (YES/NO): YES